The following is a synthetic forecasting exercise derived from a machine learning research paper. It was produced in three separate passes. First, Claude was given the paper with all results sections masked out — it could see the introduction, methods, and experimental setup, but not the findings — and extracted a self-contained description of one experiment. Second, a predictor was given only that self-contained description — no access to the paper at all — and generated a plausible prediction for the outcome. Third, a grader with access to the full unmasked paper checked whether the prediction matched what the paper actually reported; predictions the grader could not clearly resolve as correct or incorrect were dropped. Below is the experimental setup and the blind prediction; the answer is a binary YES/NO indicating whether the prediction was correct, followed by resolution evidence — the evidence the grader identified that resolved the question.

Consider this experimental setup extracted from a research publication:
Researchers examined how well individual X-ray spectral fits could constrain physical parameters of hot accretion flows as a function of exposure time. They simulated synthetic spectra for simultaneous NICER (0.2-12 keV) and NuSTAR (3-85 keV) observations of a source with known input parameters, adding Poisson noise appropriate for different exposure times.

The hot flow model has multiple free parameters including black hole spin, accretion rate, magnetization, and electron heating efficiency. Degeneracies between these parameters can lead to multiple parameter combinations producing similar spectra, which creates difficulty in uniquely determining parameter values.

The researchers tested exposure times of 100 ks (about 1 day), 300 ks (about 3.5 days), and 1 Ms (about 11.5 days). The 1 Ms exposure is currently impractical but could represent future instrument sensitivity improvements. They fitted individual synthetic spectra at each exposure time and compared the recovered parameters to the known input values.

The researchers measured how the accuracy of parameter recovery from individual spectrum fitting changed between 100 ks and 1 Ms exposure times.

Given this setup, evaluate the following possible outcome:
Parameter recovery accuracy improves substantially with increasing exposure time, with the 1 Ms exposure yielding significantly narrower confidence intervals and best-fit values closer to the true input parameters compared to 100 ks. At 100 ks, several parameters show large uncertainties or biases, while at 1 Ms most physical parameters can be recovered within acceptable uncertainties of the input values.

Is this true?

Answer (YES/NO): YES